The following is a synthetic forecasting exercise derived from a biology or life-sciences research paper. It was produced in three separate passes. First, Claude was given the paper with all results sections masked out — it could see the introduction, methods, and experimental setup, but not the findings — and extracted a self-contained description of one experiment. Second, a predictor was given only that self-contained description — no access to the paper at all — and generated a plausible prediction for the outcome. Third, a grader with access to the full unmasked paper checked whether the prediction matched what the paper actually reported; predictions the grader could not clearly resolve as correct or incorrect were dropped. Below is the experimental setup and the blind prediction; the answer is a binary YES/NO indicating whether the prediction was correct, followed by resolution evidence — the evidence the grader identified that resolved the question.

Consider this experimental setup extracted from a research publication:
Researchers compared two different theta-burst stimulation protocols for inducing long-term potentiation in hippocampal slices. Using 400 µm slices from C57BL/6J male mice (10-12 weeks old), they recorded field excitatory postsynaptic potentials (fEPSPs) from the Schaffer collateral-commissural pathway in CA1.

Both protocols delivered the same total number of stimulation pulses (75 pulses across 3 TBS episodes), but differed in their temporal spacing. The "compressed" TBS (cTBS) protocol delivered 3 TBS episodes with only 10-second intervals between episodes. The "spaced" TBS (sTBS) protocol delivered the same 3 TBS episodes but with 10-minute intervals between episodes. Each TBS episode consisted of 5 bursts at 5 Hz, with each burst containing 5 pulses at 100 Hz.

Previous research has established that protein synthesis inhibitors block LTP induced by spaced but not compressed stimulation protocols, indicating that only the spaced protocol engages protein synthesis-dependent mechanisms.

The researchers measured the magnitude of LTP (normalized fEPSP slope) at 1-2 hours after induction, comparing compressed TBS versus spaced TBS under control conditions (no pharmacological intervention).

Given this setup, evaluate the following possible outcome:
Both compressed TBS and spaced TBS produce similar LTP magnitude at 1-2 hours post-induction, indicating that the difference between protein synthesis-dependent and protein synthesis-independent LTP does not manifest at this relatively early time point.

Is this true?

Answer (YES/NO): NO